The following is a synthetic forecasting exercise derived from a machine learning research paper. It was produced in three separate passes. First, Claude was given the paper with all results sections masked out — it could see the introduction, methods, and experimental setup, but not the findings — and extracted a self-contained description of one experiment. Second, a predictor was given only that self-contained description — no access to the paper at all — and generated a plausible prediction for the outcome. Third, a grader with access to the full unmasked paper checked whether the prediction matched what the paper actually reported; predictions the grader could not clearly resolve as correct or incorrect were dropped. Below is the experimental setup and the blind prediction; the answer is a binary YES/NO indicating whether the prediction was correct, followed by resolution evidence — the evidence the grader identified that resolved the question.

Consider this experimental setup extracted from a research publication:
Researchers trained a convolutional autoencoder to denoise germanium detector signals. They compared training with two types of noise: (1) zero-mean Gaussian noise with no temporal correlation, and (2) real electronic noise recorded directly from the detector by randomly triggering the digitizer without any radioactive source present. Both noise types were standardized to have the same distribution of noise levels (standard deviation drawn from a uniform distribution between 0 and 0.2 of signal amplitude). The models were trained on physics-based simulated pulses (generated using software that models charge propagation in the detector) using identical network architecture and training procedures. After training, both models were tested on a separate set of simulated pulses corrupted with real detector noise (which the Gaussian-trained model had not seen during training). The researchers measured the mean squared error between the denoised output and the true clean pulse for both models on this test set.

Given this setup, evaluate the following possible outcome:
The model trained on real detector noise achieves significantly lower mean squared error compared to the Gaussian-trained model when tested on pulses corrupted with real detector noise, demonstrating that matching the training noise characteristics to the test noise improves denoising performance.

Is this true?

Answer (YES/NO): NO